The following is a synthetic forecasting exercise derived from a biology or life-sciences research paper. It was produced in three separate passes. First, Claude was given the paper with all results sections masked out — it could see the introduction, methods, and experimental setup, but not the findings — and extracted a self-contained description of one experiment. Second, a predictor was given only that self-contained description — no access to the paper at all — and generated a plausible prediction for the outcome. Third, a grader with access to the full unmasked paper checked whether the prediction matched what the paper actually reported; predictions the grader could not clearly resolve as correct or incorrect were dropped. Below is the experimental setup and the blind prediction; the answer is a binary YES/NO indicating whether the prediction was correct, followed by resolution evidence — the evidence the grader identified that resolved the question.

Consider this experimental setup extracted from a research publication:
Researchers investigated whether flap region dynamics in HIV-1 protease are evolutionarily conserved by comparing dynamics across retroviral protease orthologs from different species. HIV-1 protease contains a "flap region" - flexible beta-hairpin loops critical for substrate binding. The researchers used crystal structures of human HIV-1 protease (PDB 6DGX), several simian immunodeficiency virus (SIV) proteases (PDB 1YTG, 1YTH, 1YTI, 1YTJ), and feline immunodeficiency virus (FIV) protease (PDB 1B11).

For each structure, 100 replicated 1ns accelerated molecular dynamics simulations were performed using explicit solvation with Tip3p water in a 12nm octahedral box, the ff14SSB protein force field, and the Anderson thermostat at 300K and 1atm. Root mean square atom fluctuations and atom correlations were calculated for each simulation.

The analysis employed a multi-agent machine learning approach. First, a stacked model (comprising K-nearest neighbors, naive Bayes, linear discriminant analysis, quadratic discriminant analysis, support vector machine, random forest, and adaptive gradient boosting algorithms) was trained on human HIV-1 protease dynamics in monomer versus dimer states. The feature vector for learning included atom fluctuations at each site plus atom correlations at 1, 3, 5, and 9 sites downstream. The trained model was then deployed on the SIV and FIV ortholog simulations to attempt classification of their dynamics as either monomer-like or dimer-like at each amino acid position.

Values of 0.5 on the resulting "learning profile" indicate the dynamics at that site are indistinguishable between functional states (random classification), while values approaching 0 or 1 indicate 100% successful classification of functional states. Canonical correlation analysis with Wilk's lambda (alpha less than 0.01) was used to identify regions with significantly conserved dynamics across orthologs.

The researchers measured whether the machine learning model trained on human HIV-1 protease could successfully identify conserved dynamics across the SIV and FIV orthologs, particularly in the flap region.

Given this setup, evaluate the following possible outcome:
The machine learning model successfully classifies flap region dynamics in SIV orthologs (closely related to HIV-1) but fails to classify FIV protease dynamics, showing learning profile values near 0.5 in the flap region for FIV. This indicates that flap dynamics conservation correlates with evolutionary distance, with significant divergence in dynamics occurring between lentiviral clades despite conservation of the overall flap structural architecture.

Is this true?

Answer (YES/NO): NO